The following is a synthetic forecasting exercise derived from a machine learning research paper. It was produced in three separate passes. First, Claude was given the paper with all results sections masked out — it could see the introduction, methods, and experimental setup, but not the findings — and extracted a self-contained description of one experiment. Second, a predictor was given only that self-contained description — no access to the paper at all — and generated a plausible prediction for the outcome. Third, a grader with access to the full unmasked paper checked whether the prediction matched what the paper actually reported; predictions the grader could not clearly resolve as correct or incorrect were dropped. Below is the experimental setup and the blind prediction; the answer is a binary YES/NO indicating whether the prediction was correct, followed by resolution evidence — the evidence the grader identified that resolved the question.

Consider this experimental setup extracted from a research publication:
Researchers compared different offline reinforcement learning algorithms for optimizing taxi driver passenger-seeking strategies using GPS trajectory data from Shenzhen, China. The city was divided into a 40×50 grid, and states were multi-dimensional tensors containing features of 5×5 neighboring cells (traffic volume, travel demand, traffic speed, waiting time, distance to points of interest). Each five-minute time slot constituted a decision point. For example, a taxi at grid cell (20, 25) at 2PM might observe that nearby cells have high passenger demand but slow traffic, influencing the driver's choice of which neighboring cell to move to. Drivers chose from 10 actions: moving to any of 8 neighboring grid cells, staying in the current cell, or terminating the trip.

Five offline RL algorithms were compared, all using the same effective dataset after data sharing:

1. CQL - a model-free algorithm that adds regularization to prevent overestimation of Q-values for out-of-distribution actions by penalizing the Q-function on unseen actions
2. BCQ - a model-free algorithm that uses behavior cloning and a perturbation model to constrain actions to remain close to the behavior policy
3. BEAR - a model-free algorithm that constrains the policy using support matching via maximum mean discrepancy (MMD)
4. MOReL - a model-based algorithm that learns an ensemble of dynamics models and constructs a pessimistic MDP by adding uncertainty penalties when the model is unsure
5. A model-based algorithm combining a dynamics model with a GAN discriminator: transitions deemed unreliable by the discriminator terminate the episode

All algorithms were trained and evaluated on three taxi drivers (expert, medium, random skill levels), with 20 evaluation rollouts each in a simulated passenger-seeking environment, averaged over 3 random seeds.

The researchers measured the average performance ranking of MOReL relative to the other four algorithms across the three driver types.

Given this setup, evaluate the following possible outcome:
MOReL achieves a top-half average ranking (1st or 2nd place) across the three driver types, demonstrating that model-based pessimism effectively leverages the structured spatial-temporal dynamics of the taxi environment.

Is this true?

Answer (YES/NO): NO